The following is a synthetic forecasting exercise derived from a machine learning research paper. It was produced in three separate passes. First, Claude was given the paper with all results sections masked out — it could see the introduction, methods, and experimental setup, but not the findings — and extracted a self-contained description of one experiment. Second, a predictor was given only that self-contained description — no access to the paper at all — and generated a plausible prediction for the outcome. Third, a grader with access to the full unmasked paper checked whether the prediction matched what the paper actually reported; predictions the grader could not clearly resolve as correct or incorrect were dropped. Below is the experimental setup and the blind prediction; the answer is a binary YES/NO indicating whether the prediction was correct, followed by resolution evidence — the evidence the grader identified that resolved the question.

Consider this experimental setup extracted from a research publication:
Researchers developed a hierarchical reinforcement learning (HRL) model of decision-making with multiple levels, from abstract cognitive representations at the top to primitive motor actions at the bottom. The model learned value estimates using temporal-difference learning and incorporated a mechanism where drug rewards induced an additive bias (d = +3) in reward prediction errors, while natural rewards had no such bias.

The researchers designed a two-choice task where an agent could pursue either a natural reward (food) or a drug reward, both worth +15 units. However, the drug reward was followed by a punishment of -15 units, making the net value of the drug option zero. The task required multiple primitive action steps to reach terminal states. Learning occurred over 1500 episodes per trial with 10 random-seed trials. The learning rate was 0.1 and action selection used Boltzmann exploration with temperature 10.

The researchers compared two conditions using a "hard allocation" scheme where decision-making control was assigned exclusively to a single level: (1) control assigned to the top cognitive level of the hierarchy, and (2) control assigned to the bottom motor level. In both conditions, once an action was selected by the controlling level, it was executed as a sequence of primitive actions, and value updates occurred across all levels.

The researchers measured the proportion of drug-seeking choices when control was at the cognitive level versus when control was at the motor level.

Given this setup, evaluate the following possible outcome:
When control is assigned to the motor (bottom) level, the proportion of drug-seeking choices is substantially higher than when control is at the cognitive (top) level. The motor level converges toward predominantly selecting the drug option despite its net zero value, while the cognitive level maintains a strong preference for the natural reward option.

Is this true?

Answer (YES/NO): NO